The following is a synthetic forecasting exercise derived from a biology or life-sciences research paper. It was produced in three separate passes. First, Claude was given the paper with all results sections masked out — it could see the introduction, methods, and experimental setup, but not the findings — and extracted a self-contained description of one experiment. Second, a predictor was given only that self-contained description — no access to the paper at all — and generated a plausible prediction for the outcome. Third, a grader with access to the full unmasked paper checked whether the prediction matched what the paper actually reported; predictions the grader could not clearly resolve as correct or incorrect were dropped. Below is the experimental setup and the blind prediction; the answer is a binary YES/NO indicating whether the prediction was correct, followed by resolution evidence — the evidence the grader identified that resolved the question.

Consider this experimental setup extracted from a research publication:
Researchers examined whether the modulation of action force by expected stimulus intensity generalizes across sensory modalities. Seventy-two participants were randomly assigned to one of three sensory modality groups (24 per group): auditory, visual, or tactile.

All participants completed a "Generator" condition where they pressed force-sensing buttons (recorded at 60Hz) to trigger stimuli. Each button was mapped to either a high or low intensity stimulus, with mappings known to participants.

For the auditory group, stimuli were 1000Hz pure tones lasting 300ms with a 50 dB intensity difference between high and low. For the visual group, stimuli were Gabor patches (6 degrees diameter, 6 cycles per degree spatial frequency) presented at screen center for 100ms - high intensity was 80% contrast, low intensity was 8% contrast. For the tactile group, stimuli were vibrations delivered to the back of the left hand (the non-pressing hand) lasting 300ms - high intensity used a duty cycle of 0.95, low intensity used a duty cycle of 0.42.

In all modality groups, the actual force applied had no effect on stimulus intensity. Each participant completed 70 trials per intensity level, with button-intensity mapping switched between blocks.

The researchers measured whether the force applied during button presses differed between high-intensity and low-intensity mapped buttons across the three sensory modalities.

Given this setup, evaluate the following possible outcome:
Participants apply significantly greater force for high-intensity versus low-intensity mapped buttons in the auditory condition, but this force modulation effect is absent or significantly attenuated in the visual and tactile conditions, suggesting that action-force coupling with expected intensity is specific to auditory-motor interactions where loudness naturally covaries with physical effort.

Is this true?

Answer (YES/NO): NO